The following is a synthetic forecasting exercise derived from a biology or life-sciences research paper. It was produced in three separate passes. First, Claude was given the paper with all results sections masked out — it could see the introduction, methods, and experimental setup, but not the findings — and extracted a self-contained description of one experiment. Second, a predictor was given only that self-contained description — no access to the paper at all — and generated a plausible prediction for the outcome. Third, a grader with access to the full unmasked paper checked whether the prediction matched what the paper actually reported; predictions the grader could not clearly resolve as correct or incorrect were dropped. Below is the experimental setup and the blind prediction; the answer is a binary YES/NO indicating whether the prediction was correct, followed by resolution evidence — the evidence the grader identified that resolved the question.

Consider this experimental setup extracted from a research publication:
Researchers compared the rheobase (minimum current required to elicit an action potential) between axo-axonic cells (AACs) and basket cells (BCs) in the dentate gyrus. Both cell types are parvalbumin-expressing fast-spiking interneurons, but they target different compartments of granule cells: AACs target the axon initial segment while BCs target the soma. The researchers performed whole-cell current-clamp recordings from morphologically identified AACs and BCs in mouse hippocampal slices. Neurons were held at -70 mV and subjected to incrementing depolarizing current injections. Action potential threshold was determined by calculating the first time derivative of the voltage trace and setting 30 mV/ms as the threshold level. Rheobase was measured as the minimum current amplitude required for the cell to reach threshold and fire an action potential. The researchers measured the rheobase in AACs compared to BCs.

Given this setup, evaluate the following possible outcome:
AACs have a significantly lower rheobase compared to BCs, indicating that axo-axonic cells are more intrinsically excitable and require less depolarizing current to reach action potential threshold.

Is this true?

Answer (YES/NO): NO